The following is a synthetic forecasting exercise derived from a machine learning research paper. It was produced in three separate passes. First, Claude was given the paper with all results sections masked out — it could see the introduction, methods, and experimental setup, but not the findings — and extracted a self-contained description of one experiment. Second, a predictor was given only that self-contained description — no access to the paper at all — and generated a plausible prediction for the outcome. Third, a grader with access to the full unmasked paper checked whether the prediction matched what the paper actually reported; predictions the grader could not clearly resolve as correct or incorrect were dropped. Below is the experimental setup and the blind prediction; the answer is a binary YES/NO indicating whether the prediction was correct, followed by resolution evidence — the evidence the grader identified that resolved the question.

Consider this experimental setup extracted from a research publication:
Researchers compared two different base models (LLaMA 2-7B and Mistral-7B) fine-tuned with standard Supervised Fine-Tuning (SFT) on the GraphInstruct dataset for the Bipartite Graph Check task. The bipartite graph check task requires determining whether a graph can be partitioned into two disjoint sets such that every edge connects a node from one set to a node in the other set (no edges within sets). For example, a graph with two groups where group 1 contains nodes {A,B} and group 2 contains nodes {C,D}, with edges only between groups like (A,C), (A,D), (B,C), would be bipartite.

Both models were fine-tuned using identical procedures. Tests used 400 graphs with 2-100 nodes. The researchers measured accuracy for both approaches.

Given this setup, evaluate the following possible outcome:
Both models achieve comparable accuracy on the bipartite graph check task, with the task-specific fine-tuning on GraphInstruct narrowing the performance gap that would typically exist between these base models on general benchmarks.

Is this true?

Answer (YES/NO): NO